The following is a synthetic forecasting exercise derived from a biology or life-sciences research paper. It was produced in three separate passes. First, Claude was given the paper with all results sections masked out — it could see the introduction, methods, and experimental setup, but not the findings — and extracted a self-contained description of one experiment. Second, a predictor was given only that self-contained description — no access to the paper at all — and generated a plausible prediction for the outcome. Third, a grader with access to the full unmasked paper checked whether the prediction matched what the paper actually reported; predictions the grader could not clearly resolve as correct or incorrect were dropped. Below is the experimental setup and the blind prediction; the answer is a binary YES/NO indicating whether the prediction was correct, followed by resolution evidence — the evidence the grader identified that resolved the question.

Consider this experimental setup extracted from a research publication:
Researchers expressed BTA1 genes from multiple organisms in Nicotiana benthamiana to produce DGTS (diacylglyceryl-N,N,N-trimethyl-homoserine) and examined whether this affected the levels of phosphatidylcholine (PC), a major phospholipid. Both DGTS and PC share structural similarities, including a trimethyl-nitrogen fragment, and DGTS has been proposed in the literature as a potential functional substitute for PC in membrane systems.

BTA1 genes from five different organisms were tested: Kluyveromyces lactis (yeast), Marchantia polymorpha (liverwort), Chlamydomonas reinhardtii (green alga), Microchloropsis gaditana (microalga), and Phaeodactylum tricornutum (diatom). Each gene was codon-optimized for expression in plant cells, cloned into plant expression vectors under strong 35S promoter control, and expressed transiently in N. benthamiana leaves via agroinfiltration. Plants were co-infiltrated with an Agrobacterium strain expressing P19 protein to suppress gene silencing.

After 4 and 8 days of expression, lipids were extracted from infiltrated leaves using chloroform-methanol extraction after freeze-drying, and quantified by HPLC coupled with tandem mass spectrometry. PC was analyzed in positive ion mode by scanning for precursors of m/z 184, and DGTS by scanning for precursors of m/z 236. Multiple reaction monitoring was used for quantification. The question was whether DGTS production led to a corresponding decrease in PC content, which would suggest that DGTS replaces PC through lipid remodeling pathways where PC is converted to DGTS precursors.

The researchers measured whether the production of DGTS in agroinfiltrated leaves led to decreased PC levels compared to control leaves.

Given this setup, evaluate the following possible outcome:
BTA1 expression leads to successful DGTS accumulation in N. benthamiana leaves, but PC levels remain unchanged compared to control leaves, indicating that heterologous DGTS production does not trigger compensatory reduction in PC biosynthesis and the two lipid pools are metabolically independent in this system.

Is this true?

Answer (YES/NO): NO